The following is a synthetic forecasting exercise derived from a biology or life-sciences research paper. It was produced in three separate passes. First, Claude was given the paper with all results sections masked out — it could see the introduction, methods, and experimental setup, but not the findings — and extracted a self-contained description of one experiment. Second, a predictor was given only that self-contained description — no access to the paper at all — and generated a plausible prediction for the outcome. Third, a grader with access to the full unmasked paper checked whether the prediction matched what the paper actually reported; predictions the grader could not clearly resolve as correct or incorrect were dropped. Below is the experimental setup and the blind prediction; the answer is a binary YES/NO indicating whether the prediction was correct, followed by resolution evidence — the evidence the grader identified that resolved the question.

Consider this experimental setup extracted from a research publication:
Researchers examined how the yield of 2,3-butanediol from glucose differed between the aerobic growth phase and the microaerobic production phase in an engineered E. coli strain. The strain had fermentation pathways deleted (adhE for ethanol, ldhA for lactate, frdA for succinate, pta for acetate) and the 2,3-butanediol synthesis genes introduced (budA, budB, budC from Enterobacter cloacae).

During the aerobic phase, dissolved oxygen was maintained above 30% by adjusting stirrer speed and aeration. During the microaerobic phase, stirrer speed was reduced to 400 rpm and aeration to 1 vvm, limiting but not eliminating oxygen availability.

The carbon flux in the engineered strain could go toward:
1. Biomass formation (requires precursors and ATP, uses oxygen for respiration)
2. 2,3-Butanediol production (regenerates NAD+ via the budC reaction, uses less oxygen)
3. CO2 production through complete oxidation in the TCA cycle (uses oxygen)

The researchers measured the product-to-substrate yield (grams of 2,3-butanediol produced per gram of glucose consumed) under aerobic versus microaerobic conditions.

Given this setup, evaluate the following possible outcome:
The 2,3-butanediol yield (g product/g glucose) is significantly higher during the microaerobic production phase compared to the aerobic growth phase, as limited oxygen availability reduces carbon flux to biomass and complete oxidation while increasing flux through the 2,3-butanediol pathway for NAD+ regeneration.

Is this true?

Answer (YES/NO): YES